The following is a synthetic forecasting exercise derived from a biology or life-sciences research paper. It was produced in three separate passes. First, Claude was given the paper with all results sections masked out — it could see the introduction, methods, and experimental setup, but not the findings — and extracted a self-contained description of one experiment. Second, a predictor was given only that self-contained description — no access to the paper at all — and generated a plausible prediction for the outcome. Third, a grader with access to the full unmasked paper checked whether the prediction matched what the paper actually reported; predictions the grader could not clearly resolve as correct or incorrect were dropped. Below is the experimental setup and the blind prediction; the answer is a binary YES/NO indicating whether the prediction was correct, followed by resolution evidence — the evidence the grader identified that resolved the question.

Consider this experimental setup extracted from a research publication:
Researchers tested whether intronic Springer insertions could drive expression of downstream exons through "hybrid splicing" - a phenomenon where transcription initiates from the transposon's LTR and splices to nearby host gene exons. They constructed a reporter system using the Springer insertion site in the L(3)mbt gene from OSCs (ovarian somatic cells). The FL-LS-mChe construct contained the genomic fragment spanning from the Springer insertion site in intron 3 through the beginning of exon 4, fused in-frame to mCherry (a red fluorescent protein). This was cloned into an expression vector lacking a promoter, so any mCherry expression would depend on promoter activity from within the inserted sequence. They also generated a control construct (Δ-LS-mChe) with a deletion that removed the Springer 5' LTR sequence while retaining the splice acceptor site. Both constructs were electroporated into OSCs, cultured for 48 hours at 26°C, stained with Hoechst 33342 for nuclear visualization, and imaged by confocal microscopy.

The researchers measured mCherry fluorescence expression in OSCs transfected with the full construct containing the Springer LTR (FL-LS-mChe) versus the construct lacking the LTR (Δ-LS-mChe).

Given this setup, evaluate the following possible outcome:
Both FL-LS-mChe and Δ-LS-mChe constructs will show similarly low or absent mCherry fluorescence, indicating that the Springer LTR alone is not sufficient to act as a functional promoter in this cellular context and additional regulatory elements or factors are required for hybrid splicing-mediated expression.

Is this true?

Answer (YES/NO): NO